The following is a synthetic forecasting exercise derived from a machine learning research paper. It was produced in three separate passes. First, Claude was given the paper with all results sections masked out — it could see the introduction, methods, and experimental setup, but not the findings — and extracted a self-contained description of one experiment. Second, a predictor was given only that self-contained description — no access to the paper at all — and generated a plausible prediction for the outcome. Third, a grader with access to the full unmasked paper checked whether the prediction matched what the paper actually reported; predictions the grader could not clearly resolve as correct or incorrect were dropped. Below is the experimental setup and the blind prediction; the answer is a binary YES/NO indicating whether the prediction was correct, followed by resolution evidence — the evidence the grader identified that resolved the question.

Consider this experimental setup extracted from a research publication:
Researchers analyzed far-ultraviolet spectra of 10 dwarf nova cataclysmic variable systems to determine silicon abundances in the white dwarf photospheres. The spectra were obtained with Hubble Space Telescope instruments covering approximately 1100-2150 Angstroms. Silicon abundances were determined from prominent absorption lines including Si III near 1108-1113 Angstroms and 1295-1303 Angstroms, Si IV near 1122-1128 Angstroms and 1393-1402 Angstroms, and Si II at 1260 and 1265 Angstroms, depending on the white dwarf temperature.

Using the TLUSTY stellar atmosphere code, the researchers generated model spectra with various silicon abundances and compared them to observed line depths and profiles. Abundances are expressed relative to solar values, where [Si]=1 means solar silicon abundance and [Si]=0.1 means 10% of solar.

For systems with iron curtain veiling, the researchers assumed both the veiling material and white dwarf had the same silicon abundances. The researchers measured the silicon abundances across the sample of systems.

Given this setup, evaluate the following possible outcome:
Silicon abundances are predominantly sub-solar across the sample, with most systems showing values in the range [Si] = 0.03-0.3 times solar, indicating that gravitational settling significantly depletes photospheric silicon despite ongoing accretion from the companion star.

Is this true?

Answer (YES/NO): NO